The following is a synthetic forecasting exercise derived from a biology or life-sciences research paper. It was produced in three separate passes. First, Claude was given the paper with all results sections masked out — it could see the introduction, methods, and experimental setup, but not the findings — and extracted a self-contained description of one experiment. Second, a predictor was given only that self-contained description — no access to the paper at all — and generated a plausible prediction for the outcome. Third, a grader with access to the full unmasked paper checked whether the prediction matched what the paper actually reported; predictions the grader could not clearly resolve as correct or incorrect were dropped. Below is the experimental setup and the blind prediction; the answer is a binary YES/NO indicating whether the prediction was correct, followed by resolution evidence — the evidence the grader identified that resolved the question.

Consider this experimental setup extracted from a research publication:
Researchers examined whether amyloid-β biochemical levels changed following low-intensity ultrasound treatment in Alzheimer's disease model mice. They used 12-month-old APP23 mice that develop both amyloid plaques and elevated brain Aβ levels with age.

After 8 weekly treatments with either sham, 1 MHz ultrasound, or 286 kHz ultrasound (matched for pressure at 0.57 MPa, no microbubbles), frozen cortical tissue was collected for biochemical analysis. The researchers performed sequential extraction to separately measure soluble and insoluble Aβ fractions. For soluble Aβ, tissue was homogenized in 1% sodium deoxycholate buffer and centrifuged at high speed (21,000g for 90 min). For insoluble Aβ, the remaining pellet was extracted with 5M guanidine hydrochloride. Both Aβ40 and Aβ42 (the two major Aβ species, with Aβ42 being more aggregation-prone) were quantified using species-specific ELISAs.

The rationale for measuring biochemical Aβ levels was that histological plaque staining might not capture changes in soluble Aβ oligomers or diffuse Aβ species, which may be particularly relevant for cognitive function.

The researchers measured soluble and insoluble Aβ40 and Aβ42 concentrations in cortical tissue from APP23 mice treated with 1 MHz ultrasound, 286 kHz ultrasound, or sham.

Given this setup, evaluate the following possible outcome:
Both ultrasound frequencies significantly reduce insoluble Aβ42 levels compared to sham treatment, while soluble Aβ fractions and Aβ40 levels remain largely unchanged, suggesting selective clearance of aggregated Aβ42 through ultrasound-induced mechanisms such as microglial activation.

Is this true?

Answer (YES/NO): NO